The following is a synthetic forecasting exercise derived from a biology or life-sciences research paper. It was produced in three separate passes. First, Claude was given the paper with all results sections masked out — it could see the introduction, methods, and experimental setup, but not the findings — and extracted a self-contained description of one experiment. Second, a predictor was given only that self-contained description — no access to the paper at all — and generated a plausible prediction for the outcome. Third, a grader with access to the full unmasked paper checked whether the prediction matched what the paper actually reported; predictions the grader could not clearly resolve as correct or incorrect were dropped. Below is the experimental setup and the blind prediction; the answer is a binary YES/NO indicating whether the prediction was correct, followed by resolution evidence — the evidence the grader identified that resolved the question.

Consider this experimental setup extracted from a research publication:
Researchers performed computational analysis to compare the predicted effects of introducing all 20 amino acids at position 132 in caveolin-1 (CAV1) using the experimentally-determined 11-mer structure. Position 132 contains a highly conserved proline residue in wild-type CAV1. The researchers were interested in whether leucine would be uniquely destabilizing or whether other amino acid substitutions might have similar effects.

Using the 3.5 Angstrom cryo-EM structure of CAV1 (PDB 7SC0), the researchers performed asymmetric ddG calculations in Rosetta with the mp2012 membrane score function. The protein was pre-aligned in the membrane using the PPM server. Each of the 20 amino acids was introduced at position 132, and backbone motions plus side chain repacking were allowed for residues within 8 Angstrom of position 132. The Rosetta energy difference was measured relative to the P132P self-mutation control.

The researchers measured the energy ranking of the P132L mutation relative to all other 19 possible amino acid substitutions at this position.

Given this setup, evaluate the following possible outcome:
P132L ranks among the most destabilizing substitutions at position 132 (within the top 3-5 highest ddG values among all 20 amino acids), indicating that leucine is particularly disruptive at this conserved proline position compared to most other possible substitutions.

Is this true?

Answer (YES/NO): NO